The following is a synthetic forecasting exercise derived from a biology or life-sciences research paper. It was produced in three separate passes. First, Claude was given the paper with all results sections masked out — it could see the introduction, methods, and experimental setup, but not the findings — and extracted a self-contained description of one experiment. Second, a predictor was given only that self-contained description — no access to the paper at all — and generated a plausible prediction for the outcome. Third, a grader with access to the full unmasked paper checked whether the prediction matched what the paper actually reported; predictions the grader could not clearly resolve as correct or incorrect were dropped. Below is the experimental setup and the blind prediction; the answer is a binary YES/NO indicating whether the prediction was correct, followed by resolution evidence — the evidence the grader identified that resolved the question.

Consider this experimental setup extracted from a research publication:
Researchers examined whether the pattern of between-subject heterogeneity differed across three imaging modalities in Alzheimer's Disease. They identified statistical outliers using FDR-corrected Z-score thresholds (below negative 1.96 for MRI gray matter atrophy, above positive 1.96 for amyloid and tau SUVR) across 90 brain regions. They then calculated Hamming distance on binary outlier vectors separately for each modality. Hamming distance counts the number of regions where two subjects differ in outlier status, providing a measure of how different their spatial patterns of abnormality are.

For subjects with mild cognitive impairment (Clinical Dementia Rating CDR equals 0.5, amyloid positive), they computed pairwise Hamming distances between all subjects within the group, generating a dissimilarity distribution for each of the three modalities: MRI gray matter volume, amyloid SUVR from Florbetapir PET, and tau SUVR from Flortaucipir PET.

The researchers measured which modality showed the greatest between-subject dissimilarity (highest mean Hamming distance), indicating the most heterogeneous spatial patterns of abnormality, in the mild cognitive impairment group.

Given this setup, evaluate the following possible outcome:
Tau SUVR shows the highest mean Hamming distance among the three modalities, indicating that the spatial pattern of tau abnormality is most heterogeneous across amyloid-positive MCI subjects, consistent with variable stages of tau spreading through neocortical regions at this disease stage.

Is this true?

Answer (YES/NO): YES